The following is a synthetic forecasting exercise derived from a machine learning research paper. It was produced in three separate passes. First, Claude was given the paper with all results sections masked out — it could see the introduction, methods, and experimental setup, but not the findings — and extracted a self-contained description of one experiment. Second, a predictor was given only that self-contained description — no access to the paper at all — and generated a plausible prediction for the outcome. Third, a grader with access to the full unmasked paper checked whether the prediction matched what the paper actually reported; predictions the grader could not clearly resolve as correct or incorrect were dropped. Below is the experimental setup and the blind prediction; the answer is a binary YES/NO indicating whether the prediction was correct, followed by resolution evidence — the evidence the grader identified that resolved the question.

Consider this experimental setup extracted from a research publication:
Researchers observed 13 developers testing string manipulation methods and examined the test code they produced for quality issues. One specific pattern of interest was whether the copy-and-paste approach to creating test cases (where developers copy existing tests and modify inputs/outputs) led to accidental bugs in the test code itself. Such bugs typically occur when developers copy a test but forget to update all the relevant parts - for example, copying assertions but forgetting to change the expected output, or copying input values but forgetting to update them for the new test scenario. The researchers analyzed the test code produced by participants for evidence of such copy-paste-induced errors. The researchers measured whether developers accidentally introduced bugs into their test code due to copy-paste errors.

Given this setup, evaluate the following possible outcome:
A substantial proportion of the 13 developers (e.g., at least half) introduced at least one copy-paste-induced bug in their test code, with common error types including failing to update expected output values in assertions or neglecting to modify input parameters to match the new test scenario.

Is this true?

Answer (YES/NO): NO